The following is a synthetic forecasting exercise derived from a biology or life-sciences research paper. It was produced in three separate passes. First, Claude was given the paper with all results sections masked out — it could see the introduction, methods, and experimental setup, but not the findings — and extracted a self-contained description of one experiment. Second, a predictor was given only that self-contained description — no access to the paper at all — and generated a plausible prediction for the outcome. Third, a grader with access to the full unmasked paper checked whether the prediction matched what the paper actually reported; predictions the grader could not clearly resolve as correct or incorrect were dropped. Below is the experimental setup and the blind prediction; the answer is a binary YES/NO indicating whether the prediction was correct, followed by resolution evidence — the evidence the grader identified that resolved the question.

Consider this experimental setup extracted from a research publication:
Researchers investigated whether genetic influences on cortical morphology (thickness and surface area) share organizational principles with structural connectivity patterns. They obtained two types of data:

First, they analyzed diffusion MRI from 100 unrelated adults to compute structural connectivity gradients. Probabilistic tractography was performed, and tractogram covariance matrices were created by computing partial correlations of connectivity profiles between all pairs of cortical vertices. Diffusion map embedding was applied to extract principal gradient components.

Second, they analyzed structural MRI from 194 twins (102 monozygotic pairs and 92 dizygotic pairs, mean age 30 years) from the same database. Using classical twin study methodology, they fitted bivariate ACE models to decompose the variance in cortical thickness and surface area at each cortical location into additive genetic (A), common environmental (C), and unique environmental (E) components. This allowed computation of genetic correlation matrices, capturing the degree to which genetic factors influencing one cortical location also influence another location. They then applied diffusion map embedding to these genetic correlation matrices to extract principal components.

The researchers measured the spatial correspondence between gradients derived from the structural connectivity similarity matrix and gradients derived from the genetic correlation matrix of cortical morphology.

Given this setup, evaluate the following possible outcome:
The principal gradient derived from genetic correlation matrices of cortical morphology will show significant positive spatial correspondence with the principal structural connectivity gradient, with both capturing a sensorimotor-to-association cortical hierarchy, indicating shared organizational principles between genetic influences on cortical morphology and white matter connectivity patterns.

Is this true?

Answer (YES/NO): NO